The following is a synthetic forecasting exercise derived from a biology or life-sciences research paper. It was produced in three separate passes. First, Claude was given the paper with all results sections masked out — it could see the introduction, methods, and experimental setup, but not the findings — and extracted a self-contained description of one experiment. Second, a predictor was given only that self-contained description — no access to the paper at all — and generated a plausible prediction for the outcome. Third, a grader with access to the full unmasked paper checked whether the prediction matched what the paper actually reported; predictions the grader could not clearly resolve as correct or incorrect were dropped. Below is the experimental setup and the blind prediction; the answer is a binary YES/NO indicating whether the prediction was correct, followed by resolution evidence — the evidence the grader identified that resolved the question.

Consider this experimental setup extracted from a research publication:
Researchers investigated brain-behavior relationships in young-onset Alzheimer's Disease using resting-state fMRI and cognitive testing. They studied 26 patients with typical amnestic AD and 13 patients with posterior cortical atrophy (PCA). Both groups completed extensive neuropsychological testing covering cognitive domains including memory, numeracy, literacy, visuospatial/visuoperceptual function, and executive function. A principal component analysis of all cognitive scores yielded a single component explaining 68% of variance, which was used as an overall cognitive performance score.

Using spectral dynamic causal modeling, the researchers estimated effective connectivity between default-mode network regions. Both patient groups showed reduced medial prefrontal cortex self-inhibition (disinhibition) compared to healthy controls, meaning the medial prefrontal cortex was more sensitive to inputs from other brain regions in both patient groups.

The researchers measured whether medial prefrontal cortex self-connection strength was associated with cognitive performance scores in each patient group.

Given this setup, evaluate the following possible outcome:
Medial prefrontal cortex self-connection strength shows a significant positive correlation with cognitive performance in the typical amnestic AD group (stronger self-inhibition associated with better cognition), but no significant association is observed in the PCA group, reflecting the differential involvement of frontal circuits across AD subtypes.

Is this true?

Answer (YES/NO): YES